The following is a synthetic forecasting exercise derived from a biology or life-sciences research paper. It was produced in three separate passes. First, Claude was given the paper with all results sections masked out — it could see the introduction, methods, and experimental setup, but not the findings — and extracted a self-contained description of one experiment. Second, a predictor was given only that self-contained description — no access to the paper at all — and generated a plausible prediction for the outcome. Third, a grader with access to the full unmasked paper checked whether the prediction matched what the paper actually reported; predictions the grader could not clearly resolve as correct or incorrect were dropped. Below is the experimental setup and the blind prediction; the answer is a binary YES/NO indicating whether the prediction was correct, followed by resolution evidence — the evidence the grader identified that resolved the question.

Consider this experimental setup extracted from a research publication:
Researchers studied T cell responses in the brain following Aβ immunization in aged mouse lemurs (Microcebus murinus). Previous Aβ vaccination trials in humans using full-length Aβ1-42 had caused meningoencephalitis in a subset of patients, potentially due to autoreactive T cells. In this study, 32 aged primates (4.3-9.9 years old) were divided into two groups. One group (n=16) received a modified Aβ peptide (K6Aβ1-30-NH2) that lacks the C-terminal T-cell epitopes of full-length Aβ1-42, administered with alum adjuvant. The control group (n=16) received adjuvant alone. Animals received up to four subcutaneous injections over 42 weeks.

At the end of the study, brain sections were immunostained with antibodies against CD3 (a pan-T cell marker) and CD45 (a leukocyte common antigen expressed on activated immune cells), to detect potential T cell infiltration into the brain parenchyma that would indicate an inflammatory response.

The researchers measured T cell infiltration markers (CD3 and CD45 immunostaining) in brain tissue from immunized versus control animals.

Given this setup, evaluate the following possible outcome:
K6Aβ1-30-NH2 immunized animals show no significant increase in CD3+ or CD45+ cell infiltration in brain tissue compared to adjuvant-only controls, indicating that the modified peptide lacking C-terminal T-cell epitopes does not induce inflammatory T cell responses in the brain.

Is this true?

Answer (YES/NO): YES